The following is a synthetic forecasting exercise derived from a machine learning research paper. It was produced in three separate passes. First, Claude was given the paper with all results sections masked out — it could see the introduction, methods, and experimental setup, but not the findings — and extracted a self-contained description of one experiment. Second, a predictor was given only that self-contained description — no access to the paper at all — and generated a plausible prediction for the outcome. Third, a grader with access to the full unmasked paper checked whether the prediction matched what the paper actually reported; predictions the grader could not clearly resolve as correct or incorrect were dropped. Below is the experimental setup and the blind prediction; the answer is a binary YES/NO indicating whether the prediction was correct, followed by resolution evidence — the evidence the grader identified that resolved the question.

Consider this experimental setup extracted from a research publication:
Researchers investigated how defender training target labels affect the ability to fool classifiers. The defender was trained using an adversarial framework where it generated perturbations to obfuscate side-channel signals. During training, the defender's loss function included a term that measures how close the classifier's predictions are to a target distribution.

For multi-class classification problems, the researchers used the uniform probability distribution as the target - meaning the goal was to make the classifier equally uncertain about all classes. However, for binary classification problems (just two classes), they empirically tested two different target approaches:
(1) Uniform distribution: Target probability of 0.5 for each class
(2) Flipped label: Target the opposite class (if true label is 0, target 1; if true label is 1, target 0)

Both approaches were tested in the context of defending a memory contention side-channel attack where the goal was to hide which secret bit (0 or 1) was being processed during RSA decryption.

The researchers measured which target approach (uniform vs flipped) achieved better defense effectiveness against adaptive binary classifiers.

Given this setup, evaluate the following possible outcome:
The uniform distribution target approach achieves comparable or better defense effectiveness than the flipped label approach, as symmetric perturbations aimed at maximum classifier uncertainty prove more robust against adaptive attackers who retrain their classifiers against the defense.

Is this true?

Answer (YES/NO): NO